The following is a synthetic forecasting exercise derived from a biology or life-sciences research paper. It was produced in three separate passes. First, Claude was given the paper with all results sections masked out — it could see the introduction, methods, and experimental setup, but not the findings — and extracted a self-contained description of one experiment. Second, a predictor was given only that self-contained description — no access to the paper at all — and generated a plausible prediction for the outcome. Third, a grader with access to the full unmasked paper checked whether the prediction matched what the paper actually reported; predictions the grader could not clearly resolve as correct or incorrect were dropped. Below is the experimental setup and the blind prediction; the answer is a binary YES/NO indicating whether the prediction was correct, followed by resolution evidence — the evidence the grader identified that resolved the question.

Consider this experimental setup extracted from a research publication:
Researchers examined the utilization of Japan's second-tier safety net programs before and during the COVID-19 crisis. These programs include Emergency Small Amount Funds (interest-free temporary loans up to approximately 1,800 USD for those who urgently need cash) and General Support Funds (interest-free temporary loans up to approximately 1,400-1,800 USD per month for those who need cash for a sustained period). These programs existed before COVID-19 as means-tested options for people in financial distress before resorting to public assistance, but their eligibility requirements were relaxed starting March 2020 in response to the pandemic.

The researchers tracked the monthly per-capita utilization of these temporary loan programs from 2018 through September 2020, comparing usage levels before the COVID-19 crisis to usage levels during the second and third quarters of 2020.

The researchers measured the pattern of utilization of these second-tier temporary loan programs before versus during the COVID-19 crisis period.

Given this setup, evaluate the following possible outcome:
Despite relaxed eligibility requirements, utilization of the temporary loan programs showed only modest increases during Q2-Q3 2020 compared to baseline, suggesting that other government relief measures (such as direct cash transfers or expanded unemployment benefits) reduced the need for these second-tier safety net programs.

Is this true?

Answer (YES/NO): NO